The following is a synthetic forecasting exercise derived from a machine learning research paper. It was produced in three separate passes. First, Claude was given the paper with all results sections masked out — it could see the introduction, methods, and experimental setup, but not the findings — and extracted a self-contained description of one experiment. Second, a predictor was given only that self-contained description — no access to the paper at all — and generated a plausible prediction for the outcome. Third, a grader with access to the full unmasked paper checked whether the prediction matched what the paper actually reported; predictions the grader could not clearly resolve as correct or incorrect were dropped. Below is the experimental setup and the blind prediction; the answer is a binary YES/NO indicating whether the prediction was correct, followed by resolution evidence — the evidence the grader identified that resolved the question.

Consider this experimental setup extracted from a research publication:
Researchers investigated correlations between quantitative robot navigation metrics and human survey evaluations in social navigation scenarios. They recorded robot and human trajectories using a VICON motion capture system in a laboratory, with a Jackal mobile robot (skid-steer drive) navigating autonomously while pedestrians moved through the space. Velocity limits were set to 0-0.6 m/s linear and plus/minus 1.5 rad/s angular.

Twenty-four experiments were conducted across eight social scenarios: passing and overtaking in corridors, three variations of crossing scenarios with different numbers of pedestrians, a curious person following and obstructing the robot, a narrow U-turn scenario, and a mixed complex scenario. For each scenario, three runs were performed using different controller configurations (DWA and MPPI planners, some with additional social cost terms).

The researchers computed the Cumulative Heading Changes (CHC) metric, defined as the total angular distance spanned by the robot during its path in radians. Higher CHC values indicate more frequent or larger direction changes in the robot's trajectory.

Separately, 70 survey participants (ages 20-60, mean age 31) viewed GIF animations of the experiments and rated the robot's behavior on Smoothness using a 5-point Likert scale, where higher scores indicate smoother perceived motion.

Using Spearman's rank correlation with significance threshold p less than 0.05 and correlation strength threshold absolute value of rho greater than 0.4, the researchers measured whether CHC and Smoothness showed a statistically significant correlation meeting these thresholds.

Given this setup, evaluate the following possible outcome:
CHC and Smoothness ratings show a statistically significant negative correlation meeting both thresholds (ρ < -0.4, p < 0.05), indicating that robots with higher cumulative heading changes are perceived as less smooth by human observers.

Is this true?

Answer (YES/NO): NO